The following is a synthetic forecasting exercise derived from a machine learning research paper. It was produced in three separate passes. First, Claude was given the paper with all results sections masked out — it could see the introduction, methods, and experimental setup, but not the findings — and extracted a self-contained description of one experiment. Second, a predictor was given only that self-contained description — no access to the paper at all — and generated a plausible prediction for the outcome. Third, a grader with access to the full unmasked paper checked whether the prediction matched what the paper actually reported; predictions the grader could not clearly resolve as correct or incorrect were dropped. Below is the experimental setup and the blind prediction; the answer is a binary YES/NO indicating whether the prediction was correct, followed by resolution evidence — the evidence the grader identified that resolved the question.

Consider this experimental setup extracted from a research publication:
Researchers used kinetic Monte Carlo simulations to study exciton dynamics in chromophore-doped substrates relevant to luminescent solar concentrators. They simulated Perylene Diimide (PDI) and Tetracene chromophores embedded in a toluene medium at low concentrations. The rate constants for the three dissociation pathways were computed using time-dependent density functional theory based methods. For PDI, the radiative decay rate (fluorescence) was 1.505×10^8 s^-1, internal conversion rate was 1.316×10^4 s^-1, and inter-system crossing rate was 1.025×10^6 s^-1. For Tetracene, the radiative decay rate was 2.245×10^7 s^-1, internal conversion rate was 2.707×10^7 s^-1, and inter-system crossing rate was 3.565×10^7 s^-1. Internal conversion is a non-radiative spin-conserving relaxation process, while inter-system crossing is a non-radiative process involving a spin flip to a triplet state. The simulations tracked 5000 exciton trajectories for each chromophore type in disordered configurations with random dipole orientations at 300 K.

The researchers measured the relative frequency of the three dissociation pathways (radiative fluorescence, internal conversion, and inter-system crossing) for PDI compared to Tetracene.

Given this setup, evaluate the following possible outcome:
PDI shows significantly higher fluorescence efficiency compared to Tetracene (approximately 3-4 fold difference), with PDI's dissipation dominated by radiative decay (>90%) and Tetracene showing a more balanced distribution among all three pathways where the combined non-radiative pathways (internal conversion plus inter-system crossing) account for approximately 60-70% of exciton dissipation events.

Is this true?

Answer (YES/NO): NO